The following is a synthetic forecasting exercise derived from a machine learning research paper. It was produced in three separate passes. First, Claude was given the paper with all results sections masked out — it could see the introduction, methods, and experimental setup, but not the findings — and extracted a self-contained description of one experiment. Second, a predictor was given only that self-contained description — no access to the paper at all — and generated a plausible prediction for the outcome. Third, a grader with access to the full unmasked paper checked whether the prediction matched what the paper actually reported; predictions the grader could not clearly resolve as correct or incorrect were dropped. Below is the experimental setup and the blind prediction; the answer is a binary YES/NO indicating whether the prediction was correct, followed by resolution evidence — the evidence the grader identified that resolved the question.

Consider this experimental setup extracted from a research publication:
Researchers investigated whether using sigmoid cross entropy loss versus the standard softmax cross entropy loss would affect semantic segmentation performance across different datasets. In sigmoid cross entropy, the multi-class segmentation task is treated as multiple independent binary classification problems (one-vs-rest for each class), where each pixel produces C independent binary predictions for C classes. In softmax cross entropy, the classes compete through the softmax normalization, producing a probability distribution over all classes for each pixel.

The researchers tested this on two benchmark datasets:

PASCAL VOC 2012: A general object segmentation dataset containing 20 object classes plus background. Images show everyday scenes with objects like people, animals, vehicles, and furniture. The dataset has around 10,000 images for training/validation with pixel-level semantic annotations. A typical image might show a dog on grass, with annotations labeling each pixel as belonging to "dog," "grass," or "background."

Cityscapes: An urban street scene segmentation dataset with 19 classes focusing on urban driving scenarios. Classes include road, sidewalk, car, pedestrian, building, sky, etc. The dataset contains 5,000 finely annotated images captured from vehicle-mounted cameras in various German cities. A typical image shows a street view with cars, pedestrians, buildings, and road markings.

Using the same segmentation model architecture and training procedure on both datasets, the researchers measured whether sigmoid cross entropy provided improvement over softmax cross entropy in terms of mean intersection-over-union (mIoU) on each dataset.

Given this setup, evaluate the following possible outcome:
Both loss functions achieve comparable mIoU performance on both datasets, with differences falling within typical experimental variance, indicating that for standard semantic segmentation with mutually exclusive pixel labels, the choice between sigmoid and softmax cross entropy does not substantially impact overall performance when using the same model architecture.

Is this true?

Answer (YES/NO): NO